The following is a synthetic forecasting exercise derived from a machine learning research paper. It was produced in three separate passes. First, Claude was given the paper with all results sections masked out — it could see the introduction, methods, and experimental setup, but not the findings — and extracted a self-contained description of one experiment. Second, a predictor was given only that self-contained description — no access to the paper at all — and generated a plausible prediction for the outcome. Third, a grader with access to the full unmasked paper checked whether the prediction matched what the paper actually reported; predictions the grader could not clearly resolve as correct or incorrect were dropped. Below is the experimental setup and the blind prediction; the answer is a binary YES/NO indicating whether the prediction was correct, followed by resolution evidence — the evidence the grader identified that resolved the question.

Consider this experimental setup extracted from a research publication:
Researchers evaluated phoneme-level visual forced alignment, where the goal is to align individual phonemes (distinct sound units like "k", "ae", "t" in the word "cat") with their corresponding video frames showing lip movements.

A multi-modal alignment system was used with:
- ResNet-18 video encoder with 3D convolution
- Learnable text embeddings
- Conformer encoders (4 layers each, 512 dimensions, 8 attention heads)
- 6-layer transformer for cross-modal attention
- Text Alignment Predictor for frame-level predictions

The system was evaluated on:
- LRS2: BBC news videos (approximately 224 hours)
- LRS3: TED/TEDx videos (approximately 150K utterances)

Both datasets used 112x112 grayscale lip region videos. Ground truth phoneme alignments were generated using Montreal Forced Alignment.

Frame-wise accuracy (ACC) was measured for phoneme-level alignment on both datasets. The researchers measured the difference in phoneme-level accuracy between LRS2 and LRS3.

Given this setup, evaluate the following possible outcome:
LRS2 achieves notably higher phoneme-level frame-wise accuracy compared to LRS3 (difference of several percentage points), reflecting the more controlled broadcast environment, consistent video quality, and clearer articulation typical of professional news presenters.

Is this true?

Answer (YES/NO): YES